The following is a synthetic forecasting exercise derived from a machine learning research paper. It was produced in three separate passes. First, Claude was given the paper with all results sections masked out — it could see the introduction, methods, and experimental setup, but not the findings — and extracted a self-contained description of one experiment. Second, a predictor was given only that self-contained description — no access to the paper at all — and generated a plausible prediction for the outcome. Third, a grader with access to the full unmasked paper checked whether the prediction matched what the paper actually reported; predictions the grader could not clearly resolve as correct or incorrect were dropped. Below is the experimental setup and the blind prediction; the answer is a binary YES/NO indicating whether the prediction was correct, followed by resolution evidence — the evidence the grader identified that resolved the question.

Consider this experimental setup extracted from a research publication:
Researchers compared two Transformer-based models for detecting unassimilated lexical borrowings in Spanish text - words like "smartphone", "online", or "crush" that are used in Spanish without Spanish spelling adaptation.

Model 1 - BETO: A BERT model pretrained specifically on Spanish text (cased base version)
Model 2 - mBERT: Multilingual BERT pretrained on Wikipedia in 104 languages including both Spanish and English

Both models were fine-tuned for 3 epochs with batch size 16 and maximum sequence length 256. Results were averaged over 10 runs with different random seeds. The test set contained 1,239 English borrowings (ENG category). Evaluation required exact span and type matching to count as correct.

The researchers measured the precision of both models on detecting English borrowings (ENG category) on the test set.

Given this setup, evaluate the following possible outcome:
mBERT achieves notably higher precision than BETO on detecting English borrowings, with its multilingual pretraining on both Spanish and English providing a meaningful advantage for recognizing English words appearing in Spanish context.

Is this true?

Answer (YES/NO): NO